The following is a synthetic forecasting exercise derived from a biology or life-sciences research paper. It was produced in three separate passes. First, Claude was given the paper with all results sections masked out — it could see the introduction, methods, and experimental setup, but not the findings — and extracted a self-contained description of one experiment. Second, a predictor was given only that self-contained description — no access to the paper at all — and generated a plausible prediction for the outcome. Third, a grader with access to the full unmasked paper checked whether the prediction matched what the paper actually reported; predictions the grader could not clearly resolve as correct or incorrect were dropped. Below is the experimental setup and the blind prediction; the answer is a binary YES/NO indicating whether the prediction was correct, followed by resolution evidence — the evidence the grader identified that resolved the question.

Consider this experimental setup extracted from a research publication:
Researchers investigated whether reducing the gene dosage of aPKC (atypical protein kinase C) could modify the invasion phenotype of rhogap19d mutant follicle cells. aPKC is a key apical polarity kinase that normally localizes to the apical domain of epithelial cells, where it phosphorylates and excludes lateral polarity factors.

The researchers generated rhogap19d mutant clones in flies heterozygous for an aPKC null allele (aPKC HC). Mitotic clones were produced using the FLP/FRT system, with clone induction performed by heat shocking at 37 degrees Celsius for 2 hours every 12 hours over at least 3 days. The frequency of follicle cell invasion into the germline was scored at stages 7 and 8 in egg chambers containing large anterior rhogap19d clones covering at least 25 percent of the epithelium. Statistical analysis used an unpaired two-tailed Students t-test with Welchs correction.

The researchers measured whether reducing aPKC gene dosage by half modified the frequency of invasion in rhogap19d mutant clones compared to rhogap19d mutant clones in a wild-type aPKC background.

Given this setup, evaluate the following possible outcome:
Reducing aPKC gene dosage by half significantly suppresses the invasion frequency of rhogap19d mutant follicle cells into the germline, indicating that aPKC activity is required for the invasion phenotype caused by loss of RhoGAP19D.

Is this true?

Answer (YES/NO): YES